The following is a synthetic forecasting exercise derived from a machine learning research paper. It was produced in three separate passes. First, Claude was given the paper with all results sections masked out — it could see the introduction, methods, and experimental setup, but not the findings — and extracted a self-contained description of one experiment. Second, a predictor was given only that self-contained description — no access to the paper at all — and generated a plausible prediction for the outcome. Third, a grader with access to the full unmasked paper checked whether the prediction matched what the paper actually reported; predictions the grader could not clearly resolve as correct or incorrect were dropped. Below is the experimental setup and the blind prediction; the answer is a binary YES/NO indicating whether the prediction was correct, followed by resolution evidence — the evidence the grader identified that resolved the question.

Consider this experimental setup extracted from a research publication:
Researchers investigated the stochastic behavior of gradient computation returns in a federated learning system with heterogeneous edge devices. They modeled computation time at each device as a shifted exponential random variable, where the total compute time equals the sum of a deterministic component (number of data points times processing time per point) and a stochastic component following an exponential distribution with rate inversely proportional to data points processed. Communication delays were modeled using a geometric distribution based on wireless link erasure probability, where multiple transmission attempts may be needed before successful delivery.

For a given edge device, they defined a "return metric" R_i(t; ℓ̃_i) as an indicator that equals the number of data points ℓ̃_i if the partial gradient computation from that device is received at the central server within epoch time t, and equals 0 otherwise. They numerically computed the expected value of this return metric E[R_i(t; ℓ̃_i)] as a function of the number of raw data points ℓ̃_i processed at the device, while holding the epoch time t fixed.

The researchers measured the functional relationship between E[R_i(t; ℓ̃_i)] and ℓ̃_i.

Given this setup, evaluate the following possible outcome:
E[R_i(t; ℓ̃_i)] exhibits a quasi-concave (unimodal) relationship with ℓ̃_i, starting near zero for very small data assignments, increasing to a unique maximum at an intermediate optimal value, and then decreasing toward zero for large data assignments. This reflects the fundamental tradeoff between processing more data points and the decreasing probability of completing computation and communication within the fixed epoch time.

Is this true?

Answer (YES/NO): YES